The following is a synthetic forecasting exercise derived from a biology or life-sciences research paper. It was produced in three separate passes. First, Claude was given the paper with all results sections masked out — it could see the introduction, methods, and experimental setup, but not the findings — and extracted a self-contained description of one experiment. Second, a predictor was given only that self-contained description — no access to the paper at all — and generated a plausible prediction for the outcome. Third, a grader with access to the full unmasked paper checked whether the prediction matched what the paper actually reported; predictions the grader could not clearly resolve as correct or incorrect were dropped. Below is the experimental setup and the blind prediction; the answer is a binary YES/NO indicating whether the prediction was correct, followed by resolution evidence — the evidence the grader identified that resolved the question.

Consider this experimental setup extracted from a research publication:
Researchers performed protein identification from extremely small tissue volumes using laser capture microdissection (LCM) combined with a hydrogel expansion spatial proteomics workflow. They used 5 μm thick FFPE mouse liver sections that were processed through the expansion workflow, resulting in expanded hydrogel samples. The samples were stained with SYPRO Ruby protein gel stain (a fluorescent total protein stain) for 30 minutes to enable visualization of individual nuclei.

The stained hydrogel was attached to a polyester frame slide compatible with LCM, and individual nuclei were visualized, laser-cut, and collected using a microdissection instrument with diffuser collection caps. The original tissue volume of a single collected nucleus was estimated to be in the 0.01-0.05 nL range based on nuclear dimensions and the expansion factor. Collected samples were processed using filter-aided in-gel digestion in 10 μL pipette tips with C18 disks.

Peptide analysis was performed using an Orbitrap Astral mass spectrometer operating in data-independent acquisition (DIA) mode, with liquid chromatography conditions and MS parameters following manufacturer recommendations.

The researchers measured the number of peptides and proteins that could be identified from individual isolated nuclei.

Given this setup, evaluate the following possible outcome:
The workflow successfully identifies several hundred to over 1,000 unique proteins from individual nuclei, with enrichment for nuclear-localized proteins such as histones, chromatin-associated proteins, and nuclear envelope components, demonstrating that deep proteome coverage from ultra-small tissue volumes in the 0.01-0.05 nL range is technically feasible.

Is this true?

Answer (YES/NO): YES